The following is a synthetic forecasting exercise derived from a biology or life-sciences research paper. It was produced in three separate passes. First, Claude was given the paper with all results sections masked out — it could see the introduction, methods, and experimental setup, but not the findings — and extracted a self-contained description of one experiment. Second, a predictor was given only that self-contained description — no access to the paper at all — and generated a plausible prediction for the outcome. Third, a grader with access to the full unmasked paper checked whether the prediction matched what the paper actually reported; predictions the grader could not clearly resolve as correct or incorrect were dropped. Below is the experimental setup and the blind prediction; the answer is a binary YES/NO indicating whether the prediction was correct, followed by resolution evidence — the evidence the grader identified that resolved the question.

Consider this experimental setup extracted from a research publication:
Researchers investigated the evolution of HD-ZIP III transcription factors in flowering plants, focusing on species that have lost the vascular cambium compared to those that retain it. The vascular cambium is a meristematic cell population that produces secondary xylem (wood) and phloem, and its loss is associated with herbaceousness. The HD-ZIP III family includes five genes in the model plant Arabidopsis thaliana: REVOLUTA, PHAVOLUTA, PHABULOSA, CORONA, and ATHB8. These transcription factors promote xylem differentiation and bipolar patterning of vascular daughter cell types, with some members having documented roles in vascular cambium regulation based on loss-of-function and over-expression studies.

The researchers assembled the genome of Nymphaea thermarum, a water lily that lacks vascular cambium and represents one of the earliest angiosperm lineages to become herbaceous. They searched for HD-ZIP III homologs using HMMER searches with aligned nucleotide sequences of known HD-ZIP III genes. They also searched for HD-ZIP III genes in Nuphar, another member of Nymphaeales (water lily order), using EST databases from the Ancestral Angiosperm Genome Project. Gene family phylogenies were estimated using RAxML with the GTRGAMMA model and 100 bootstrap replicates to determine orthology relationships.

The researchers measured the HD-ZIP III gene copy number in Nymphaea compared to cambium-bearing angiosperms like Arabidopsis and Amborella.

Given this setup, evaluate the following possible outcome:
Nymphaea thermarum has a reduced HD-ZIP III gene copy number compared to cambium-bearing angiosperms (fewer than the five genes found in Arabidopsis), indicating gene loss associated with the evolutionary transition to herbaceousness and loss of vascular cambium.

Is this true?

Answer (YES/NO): YES